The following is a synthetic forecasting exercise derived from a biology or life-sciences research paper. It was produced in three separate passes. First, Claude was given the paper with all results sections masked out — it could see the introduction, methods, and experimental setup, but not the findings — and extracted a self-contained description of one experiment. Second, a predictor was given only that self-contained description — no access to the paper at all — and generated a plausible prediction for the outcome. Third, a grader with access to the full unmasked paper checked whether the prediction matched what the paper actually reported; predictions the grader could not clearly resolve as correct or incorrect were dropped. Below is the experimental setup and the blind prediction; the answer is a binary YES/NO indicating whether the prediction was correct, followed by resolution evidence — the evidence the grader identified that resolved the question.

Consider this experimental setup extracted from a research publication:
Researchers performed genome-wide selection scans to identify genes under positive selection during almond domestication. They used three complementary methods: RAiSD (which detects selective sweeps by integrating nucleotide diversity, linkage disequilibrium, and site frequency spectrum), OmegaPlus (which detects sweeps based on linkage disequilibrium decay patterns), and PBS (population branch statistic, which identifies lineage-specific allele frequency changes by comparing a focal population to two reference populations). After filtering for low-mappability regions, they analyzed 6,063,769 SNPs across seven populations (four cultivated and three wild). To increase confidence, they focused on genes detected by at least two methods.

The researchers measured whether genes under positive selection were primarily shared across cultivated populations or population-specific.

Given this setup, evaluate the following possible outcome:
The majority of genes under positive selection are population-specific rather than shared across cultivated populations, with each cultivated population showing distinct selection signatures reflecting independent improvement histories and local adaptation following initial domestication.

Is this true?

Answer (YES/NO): YES